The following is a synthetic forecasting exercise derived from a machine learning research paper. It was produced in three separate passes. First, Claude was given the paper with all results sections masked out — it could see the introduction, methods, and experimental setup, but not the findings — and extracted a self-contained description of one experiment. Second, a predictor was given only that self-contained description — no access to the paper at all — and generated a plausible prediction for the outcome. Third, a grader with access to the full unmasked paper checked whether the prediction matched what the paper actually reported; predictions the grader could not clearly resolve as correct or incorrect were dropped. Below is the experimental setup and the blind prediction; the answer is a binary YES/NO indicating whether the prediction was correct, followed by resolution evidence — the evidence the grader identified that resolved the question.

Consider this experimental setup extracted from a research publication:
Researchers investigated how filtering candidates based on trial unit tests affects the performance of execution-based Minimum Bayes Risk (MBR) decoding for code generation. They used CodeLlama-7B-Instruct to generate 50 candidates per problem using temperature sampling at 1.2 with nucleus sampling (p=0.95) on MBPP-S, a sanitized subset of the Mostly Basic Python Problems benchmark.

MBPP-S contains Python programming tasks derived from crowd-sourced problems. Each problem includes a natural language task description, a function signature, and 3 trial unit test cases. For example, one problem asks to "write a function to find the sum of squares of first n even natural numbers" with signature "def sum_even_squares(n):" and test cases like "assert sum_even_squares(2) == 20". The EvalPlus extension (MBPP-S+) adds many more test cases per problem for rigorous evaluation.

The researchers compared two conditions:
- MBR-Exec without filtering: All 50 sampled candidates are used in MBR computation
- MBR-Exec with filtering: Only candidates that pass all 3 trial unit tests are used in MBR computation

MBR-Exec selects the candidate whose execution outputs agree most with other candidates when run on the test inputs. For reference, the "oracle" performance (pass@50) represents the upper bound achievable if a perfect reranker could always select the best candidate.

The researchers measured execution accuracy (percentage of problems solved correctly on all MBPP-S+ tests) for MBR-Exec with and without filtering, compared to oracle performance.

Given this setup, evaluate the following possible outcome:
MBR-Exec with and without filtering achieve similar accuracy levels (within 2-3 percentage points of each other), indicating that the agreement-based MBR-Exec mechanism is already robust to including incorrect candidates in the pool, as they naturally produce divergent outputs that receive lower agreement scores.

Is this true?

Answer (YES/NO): NO